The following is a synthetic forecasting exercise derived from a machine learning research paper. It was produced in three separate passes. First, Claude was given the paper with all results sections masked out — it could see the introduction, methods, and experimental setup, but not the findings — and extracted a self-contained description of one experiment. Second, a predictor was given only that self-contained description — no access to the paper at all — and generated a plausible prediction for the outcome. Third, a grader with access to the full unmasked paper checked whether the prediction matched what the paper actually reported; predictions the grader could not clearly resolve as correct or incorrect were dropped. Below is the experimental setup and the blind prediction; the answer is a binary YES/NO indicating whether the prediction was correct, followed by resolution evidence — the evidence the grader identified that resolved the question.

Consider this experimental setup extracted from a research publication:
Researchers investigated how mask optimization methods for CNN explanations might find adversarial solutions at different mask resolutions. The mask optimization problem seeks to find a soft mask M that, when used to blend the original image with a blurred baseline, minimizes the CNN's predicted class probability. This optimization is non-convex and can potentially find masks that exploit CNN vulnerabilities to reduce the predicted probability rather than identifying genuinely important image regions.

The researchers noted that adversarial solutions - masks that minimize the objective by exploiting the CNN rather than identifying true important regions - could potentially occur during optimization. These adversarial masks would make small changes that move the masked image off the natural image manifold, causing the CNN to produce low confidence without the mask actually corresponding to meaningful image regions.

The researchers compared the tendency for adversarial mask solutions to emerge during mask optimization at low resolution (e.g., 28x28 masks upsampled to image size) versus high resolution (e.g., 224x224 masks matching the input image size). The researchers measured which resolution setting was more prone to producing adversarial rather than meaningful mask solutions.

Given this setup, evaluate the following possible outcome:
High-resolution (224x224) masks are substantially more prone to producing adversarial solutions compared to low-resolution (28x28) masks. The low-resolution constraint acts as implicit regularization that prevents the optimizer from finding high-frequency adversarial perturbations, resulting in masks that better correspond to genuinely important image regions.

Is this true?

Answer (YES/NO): YES